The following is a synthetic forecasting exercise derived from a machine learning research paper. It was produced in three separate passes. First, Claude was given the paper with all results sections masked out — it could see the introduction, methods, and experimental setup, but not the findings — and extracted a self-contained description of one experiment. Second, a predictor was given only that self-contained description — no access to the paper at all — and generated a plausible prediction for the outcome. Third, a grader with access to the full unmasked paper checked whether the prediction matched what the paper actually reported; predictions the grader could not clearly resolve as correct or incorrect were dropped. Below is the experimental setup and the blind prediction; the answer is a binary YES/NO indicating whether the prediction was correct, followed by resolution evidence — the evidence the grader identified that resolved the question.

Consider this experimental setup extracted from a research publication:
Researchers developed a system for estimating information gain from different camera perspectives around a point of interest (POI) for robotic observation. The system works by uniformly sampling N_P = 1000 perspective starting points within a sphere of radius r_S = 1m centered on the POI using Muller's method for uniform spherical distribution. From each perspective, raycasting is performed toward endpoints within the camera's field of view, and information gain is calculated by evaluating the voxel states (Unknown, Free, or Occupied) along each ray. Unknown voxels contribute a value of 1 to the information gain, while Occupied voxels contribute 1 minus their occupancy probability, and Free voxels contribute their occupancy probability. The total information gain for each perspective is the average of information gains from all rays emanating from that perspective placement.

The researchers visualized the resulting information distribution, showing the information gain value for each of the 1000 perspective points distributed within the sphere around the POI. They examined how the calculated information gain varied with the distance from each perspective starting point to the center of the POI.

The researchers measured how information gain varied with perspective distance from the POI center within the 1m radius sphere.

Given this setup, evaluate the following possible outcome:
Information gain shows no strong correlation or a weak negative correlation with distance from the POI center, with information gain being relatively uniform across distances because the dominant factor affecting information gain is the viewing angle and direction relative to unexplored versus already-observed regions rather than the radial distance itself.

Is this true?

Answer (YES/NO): NO